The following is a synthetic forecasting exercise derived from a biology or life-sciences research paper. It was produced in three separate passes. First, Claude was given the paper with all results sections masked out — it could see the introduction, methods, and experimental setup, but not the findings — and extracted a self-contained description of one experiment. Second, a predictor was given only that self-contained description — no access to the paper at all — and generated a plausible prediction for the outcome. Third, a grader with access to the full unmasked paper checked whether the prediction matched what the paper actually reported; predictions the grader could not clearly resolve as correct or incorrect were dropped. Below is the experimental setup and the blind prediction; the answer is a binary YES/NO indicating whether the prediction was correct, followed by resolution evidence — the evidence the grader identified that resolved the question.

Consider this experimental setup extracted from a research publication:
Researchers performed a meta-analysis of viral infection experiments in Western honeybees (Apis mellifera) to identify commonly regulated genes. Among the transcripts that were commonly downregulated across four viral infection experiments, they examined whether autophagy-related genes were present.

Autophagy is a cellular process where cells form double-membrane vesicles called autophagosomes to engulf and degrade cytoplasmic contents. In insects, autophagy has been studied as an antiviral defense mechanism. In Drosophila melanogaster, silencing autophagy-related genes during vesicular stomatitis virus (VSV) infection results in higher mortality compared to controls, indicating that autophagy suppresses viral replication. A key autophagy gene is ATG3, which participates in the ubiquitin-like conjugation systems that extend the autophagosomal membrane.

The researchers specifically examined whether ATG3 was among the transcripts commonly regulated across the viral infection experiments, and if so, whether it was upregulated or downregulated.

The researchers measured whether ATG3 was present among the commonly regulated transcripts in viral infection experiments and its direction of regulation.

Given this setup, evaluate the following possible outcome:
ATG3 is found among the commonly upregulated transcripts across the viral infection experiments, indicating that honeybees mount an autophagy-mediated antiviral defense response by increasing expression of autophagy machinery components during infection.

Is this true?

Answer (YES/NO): NO